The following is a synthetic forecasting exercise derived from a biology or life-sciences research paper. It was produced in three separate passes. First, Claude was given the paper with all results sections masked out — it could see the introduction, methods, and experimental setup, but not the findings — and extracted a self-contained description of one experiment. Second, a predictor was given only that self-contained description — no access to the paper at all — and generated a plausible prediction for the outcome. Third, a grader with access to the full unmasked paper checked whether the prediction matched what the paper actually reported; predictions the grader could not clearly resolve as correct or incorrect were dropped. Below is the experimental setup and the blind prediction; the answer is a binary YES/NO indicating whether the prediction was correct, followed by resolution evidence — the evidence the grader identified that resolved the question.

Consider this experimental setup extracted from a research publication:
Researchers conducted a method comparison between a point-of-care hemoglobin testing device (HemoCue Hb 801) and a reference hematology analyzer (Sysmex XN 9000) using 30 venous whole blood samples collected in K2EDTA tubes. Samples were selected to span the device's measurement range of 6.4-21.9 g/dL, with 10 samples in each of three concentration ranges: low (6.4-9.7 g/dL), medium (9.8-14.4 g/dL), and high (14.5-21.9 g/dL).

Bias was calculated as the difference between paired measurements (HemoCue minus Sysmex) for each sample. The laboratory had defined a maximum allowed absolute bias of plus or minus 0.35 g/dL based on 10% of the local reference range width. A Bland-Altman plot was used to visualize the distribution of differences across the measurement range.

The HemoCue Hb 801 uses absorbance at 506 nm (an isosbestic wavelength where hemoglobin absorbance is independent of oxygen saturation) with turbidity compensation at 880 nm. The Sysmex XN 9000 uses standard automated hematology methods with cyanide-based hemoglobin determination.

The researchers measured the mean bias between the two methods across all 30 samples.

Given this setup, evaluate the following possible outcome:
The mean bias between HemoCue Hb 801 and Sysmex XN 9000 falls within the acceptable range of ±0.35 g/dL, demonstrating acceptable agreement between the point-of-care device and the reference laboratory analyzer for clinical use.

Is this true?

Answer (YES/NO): YES